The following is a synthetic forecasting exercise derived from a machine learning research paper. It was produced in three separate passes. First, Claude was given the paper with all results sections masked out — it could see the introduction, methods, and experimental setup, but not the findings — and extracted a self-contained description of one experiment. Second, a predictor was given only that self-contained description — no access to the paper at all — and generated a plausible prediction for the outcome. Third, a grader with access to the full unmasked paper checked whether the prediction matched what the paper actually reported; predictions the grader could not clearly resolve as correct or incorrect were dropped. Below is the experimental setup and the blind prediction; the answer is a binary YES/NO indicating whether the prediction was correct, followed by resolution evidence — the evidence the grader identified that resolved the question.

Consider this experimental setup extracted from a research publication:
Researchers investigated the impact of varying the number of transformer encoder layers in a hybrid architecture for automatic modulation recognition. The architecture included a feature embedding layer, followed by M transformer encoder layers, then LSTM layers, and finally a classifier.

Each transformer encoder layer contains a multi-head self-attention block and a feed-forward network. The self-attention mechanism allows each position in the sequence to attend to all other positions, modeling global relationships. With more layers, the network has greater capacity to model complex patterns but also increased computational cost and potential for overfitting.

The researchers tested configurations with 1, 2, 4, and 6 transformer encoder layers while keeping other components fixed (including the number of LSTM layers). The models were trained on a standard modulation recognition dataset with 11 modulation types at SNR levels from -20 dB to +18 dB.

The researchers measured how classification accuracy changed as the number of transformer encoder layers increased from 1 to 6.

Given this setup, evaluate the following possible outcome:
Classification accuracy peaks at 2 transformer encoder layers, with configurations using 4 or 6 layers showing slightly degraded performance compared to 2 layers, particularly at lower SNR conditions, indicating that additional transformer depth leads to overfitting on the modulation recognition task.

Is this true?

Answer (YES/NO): NO